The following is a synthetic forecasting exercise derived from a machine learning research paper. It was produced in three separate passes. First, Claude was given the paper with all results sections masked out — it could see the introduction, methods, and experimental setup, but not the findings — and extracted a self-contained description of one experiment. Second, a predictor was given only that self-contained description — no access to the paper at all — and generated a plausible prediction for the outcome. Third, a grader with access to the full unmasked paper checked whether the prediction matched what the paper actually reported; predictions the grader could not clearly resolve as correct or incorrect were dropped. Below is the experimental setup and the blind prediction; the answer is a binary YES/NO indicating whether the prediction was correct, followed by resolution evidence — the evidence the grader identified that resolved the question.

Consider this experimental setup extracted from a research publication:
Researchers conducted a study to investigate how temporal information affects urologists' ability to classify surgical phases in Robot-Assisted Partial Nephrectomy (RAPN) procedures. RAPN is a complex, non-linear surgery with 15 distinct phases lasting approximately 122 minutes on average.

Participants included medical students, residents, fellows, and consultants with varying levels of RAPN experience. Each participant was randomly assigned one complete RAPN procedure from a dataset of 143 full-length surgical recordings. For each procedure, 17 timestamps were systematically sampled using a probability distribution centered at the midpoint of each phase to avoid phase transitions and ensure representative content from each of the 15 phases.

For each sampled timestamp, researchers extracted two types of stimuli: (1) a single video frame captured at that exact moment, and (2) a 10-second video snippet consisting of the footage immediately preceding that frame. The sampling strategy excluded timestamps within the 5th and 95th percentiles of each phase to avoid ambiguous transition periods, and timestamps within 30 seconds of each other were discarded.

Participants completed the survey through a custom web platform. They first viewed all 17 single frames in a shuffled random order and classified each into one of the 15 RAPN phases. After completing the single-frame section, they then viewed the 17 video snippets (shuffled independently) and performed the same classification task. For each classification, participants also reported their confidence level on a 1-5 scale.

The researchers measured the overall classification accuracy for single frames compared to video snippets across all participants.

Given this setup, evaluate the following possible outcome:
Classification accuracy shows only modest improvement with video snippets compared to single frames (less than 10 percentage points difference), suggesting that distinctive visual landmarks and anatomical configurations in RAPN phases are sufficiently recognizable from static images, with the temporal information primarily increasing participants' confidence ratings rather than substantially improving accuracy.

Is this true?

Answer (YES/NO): NO